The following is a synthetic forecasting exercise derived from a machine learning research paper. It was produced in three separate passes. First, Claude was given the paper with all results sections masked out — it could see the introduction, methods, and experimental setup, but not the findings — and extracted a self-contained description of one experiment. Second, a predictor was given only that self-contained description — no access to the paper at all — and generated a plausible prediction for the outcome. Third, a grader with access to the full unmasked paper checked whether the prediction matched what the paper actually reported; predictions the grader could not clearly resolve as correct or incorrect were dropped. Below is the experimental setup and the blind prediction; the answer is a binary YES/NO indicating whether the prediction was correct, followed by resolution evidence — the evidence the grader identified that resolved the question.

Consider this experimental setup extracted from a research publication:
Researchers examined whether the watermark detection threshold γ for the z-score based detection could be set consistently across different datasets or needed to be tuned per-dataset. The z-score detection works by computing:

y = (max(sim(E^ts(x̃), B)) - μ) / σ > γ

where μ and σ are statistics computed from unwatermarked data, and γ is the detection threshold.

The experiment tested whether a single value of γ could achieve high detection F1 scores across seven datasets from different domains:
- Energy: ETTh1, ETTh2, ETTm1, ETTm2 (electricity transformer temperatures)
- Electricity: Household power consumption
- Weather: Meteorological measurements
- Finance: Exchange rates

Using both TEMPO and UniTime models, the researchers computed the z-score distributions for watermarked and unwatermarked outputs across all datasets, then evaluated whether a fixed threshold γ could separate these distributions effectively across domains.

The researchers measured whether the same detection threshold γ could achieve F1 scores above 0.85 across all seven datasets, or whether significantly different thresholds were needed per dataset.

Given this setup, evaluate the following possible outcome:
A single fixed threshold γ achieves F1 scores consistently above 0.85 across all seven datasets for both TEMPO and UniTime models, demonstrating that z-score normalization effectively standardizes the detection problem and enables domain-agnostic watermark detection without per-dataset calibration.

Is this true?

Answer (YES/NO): NO